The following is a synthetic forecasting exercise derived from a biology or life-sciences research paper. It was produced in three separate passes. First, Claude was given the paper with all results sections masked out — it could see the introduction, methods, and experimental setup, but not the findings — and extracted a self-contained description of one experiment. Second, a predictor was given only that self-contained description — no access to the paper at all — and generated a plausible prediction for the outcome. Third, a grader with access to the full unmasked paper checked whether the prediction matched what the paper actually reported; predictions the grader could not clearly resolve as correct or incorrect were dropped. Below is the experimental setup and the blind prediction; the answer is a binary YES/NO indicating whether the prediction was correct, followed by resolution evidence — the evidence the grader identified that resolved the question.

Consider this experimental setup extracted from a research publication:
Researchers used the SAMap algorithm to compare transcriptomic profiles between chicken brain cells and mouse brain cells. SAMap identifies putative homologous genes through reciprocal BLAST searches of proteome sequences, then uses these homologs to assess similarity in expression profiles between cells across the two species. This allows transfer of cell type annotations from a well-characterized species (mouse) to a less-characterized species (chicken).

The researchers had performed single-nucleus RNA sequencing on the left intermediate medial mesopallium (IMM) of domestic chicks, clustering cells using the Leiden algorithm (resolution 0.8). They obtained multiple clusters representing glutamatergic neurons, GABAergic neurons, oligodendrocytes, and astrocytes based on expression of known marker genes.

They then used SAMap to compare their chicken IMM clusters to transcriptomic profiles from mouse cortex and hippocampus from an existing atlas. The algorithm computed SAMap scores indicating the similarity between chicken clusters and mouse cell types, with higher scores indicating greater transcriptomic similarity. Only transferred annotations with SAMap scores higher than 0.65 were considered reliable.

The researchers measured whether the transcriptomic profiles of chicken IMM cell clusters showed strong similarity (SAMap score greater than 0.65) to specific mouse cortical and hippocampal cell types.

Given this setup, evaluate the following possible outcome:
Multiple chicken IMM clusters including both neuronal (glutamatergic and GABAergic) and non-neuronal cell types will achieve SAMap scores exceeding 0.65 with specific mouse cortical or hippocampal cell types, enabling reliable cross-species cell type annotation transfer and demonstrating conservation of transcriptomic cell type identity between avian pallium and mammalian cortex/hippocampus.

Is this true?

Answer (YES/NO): NO